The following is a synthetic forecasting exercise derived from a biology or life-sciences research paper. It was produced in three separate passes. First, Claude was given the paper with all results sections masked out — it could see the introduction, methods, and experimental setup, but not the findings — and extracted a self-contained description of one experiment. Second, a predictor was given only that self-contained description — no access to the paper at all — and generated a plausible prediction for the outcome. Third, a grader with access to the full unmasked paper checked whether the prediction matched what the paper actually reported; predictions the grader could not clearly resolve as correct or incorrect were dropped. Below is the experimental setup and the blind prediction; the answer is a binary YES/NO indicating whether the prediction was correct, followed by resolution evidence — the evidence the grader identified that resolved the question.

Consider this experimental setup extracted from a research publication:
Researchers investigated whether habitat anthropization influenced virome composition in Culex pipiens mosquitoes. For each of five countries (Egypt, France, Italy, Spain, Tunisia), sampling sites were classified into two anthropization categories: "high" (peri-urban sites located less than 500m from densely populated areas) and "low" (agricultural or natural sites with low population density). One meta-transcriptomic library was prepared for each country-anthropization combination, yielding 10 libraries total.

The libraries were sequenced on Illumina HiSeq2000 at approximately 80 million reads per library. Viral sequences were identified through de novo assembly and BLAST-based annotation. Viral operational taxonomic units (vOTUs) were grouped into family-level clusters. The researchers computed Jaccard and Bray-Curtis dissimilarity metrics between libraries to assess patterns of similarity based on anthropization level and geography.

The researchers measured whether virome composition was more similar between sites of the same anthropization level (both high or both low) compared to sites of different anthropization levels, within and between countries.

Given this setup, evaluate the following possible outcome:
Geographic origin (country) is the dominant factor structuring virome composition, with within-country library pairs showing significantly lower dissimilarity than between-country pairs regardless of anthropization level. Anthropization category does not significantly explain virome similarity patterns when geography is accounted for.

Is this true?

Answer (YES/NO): YES